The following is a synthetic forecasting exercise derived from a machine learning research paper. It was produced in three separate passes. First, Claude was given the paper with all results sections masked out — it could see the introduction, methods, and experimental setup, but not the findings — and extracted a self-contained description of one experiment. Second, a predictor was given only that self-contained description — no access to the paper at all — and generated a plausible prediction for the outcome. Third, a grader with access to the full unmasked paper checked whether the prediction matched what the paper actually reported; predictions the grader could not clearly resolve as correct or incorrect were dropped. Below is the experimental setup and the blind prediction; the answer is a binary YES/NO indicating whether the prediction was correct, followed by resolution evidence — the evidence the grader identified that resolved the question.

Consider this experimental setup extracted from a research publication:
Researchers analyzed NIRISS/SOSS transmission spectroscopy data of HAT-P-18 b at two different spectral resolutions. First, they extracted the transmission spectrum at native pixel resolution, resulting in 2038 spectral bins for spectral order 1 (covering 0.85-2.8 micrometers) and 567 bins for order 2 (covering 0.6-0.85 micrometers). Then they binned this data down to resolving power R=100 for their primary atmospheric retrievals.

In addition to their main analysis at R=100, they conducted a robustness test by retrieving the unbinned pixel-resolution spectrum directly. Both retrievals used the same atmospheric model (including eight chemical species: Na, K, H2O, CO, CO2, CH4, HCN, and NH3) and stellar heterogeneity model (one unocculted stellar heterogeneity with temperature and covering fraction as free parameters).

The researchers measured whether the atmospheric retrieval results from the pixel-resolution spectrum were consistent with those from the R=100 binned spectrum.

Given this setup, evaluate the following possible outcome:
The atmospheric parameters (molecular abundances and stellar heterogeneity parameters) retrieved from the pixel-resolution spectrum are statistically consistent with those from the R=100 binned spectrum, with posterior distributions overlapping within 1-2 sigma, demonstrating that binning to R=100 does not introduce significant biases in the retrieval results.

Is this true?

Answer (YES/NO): YES